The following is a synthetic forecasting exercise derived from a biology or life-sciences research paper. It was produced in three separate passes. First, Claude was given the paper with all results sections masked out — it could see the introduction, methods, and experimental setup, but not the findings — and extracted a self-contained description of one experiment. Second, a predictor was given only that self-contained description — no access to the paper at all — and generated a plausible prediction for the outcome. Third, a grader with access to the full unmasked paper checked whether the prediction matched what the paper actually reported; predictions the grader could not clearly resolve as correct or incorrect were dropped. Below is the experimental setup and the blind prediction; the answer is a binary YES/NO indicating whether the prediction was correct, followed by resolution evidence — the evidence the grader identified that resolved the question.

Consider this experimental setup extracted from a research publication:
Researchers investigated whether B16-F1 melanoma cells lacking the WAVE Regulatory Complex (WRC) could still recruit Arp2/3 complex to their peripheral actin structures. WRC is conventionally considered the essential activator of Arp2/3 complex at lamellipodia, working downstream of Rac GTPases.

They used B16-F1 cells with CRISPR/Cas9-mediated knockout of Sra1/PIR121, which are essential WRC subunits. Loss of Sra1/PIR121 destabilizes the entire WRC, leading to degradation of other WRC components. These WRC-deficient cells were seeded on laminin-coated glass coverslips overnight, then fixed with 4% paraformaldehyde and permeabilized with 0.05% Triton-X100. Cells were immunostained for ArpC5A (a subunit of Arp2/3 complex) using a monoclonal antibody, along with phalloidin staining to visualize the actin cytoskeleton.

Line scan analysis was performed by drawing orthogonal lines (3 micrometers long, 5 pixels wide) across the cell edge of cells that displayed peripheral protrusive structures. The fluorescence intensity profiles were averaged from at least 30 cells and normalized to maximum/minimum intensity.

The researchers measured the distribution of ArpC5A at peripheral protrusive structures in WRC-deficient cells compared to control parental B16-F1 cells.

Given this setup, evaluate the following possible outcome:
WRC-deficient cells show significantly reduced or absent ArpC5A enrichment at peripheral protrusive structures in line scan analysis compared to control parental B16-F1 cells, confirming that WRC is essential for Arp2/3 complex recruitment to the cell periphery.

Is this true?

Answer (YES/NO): NO